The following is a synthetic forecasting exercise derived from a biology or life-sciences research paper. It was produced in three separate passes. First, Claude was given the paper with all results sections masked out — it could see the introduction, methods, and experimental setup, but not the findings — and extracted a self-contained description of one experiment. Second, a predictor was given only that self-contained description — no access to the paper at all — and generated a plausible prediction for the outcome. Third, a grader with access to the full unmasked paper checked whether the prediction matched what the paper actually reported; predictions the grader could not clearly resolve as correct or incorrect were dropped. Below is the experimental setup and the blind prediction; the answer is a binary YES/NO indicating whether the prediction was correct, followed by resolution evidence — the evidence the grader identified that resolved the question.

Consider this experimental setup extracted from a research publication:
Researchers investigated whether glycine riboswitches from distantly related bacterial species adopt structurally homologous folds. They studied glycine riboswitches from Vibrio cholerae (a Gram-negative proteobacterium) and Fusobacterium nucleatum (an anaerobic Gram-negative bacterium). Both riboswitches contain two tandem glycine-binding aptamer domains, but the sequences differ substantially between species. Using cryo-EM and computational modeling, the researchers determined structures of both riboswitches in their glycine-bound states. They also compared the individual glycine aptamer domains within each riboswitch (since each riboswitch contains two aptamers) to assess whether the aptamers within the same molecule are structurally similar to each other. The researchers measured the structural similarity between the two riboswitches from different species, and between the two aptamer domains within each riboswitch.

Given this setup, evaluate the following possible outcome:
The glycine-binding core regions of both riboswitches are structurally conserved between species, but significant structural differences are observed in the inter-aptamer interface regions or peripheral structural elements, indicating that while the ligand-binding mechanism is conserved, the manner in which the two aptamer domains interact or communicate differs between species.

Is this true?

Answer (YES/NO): NO